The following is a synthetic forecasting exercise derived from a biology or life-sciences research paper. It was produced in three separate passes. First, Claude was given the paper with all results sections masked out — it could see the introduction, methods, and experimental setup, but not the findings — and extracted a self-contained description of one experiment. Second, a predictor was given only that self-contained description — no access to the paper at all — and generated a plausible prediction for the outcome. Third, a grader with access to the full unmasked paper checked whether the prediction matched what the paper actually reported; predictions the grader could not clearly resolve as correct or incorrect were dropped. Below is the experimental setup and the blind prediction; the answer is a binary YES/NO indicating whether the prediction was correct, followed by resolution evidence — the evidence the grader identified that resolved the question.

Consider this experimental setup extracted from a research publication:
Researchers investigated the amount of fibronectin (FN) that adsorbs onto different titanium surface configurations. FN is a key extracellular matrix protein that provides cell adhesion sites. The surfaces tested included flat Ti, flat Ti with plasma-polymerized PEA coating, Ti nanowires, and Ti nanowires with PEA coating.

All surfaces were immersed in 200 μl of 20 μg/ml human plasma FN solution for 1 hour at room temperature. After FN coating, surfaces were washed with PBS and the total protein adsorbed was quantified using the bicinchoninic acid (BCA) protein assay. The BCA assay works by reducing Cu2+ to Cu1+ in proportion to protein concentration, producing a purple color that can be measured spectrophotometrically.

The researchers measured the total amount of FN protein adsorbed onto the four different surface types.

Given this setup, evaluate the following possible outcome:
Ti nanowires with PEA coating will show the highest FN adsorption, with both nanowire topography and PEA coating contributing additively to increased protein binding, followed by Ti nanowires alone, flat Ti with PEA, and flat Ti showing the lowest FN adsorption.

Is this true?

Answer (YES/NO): NO